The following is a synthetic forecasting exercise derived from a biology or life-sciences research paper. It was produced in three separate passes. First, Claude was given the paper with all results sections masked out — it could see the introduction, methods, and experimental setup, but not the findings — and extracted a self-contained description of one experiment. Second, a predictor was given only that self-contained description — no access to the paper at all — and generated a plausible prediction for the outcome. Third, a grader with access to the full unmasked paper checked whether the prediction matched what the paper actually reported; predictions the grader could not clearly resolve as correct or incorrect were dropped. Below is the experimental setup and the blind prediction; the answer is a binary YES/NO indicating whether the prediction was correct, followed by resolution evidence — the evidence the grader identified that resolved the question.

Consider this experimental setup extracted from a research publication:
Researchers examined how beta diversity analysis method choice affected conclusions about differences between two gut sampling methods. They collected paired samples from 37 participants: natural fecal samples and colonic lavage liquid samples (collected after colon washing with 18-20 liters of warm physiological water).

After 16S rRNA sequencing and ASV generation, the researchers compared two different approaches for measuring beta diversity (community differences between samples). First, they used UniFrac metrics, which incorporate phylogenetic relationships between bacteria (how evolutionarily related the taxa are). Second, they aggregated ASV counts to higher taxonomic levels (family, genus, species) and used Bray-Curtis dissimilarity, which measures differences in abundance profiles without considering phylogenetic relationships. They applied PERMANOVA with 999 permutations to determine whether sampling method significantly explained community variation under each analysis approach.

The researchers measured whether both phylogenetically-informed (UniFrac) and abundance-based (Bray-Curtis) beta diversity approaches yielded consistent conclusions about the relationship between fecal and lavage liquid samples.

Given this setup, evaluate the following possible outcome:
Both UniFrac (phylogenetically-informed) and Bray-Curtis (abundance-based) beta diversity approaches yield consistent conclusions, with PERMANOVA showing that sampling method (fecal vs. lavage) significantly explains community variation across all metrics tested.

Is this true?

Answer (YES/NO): NO